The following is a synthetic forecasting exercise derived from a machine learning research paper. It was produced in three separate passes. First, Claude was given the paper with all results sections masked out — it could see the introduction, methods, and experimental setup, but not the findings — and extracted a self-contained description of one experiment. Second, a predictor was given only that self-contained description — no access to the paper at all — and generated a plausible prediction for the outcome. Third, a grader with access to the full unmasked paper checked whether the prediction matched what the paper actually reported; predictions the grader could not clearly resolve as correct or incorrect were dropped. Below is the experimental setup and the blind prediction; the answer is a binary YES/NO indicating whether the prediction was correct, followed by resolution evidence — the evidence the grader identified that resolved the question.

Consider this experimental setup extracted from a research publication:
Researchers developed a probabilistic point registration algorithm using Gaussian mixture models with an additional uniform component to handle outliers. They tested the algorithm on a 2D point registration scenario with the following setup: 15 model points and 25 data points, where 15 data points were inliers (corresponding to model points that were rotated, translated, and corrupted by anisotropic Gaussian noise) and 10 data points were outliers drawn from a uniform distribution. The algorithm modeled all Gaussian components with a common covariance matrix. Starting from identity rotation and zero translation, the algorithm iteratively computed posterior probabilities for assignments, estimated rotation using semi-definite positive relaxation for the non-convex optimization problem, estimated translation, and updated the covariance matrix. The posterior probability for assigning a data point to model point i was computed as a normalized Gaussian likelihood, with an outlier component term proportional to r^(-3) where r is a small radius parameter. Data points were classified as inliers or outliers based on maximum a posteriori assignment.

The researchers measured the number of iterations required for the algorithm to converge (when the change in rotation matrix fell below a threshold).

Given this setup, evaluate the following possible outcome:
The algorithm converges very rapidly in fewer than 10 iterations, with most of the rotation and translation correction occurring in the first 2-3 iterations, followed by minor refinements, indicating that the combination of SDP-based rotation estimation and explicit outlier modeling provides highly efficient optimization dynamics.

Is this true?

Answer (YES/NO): NO